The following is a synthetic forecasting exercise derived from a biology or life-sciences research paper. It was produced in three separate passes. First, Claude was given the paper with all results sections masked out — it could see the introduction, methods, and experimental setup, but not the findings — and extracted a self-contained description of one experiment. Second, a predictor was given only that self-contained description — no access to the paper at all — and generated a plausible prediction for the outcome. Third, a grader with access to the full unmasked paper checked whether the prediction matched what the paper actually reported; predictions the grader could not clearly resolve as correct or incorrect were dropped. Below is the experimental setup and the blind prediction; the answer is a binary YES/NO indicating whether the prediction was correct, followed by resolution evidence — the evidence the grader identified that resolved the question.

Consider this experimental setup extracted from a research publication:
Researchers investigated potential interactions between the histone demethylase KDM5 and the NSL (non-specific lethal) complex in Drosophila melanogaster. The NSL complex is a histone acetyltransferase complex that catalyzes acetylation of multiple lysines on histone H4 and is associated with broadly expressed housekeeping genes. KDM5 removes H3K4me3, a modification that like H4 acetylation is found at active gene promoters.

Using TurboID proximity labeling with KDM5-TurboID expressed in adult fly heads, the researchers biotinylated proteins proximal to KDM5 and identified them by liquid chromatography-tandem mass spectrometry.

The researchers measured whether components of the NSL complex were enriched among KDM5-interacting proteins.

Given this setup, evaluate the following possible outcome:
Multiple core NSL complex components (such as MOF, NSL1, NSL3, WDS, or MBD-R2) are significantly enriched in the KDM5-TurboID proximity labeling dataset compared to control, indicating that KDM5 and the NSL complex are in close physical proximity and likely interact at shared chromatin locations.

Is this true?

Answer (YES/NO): YES